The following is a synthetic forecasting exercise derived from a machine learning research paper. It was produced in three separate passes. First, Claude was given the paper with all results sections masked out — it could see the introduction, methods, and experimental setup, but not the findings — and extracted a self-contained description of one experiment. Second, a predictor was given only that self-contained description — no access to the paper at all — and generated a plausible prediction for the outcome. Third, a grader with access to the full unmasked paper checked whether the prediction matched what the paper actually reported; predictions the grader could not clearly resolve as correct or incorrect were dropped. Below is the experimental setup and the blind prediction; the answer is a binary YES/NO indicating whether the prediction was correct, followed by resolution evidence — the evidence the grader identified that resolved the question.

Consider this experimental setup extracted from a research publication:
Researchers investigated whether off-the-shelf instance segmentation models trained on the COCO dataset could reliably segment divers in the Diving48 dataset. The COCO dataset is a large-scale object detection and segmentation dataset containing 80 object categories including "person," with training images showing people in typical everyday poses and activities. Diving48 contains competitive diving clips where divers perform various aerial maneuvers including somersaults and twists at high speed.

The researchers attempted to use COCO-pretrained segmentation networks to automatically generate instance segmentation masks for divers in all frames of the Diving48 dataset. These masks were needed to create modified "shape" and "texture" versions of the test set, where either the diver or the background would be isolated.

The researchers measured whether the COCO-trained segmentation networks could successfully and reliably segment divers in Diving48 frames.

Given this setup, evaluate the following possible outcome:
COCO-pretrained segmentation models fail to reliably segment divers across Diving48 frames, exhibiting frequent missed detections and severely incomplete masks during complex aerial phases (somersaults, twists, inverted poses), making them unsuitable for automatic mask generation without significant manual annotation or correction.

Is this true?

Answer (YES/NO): YES